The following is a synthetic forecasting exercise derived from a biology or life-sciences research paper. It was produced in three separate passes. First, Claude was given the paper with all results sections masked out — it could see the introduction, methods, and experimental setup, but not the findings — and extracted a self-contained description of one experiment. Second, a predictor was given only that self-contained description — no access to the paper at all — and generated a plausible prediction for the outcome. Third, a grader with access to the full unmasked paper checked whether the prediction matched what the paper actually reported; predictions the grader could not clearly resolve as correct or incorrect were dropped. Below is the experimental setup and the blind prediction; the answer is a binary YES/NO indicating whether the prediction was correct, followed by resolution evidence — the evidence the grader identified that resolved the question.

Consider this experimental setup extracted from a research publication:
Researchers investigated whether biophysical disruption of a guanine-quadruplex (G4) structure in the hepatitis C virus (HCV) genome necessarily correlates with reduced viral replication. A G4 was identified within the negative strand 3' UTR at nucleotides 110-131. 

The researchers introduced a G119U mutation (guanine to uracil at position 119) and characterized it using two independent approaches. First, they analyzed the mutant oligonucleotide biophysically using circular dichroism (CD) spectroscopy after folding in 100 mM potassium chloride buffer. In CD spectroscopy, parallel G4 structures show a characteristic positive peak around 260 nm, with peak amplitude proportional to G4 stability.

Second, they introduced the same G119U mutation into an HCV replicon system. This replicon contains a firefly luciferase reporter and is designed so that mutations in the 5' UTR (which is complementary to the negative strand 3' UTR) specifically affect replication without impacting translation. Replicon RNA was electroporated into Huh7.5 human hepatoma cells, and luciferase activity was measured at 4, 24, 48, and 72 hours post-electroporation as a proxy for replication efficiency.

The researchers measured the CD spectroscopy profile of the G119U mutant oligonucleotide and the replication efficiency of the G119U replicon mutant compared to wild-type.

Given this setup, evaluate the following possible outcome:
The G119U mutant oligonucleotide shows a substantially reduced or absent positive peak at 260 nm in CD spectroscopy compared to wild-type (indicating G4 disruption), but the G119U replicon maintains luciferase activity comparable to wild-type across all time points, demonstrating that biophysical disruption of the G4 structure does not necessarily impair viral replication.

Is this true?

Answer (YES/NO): YES